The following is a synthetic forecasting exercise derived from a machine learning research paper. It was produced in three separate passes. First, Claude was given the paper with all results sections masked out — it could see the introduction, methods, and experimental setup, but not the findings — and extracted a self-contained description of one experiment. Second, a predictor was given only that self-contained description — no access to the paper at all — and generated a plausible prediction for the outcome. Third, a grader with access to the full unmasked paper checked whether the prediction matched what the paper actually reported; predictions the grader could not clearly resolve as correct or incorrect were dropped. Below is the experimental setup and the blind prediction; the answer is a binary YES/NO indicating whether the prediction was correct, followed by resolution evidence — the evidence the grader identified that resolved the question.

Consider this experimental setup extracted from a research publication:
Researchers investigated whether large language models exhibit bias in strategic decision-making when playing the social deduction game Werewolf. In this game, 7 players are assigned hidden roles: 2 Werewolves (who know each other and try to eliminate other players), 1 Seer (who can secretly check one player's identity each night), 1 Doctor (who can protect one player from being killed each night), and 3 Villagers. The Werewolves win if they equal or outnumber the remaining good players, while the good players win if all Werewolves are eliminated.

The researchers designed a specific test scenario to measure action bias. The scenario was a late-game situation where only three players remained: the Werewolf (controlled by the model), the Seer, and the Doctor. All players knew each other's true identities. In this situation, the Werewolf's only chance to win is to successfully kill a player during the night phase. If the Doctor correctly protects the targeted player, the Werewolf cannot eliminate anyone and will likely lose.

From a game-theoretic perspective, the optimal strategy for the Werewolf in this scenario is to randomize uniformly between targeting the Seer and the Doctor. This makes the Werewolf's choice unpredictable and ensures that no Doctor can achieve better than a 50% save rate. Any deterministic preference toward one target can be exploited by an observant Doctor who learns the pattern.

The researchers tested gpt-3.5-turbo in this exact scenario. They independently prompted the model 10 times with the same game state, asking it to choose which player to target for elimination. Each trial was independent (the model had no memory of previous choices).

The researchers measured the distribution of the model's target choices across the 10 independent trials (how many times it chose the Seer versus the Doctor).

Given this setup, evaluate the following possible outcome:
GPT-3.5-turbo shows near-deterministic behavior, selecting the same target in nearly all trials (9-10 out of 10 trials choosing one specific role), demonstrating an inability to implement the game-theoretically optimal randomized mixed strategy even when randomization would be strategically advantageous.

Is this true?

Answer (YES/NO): YES